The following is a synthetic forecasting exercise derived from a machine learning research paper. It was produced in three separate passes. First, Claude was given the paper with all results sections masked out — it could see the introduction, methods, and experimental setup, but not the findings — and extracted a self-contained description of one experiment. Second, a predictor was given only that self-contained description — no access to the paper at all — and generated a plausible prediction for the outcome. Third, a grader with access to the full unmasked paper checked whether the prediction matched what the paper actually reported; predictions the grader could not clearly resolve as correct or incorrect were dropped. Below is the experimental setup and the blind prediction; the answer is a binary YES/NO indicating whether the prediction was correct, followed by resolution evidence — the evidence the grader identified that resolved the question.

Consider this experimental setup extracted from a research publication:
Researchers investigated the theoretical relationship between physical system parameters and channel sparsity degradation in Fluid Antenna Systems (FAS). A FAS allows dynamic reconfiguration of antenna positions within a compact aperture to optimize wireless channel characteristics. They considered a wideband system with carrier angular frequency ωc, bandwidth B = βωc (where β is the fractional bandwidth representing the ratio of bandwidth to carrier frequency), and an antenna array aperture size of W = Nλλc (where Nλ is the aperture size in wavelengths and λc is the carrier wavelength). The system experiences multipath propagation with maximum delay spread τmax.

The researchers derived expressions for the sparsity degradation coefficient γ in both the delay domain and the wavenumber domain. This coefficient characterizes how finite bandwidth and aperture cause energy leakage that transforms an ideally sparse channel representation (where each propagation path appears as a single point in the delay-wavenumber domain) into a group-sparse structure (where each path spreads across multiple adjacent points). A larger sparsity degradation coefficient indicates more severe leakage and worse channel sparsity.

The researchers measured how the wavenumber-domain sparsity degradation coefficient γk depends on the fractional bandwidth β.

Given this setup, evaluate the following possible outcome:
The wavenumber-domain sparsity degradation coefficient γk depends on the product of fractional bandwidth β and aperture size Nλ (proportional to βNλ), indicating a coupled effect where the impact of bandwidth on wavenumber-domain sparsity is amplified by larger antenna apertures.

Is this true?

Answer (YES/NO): NO